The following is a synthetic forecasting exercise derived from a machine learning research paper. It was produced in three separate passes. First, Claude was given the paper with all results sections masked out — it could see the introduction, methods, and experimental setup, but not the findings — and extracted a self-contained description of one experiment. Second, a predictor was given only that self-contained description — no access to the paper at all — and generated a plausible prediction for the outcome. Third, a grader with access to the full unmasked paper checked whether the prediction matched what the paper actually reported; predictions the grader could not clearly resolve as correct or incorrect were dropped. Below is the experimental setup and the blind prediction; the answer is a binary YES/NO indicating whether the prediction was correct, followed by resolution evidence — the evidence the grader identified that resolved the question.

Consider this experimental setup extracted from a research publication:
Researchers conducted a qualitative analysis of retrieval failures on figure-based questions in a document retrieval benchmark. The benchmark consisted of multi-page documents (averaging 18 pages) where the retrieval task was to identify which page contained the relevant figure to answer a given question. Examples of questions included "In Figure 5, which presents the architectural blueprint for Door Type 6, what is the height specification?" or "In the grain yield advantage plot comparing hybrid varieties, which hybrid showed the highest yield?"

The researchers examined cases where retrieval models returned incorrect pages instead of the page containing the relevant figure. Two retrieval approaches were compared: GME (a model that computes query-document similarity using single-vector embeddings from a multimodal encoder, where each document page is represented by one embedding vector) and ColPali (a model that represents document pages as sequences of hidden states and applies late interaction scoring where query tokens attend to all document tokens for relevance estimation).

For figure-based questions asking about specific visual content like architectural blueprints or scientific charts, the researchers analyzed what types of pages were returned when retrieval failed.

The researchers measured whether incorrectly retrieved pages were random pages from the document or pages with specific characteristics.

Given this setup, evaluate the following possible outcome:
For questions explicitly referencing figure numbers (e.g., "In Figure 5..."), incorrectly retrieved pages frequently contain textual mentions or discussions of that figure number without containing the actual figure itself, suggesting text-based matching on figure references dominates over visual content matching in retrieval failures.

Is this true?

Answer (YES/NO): NO